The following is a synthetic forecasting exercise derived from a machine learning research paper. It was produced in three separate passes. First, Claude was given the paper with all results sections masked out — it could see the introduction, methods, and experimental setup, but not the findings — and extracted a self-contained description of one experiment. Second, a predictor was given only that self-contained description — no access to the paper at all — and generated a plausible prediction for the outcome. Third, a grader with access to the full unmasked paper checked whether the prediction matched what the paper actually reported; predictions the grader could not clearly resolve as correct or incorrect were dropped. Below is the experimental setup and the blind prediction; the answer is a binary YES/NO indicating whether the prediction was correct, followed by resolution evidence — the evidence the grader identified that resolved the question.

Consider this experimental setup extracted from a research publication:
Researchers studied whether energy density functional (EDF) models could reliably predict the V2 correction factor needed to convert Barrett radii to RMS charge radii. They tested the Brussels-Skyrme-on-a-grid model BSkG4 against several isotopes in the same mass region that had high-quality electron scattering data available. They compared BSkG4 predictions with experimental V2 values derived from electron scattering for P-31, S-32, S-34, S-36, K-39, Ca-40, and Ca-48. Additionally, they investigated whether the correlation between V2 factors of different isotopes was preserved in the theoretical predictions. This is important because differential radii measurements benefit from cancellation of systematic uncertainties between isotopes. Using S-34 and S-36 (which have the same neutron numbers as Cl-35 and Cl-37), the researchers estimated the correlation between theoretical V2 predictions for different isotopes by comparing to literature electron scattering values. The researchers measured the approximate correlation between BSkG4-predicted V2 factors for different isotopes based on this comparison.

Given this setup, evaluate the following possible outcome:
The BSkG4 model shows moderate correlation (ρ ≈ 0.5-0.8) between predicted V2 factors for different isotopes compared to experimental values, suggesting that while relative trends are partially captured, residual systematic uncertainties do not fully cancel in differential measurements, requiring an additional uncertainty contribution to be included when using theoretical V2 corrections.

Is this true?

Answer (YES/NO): NO